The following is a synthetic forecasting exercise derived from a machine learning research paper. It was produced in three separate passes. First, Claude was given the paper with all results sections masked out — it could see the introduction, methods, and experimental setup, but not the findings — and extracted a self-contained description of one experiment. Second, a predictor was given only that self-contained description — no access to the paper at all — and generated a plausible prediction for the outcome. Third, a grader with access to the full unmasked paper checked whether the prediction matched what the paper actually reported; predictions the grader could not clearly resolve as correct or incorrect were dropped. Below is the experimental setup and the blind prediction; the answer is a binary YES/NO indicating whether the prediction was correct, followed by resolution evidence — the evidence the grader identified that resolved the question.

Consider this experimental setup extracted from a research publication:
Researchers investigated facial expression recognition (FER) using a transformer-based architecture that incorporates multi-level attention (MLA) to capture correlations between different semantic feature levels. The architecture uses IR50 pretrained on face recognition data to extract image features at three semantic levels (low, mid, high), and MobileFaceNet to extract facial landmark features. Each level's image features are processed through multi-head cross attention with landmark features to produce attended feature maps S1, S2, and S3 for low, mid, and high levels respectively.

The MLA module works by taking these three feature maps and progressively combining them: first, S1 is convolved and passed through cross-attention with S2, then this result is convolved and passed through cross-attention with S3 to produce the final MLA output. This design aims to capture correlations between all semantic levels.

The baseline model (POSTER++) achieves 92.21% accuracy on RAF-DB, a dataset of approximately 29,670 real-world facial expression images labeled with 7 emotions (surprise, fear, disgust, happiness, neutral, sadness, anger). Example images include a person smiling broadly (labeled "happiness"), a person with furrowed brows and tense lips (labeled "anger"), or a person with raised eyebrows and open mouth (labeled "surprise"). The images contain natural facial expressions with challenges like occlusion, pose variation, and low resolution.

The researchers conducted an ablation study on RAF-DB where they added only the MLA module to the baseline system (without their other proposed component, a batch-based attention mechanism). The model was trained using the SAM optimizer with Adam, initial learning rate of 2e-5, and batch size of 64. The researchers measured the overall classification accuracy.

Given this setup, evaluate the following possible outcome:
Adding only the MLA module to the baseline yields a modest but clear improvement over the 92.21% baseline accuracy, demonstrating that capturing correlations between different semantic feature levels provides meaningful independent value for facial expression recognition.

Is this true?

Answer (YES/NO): NO